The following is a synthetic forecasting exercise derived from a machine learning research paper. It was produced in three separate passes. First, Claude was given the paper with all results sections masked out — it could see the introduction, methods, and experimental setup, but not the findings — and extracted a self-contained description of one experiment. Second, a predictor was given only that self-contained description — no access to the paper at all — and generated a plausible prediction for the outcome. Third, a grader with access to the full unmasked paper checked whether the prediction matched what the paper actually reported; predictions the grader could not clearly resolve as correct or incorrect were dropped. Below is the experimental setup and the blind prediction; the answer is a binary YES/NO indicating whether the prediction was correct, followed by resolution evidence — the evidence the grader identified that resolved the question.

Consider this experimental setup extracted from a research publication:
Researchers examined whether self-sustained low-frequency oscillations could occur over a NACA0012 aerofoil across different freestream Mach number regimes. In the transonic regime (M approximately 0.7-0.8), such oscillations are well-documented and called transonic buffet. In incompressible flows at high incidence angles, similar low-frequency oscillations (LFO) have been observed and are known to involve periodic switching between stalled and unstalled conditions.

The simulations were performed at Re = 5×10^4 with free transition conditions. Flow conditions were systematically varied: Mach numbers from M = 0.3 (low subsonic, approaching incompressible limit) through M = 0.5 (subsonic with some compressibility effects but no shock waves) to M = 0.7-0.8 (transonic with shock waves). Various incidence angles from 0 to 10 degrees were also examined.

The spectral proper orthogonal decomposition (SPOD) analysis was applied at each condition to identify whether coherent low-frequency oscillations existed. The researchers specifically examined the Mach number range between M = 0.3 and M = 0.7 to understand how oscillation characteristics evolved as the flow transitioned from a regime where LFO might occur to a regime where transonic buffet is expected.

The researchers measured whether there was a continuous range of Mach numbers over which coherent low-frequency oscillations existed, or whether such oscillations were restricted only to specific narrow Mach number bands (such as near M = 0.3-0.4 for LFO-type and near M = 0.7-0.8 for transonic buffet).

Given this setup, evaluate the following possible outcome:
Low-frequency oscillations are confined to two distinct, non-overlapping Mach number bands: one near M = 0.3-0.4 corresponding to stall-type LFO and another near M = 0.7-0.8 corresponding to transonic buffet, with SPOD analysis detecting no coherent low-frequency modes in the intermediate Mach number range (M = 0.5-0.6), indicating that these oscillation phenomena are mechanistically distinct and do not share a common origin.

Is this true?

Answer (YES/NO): NO